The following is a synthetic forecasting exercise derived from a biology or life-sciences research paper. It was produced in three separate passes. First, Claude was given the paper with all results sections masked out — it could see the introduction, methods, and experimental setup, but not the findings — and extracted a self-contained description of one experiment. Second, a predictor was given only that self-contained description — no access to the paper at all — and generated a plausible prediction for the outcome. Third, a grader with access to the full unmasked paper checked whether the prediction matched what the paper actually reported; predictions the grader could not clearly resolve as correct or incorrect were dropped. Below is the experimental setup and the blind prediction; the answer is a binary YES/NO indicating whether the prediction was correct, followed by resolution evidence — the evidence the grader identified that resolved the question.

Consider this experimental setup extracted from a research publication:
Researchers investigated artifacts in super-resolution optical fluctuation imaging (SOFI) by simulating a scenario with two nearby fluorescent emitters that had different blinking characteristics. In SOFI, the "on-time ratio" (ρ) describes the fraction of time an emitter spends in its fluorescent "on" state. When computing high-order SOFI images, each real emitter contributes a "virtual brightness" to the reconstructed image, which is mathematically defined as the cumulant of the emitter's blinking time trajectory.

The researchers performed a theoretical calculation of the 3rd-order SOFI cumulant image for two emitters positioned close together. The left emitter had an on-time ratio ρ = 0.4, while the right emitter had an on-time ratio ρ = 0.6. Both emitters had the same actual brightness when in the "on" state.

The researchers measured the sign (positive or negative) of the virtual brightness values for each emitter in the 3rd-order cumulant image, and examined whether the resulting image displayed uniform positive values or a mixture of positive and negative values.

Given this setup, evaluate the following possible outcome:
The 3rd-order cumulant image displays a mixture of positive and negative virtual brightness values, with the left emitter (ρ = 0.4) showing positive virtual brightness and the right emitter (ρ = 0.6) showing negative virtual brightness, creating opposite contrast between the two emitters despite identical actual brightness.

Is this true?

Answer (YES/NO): YES